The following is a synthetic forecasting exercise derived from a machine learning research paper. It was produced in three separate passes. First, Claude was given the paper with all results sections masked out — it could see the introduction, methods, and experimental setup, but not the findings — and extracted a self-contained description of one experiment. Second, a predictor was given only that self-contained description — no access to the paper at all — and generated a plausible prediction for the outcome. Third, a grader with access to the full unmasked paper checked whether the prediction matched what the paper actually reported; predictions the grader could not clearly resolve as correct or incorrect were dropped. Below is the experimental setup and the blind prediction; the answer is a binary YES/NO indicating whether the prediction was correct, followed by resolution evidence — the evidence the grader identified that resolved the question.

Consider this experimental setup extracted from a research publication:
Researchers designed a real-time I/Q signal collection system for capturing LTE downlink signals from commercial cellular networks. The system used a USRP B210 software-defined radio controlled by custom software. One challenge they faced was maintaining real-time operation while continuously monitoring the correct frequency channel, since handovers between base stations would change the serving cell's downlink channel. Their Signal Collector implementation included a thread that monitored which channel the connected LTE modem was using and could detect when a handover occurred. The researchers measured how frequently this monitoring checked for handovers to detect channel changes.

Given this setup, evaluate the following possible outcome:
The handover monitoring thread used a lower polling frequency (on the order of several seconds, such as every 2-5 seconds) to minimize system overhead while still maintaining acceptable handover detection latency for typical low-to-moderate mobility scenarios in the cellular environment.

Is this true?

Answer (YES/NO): NO